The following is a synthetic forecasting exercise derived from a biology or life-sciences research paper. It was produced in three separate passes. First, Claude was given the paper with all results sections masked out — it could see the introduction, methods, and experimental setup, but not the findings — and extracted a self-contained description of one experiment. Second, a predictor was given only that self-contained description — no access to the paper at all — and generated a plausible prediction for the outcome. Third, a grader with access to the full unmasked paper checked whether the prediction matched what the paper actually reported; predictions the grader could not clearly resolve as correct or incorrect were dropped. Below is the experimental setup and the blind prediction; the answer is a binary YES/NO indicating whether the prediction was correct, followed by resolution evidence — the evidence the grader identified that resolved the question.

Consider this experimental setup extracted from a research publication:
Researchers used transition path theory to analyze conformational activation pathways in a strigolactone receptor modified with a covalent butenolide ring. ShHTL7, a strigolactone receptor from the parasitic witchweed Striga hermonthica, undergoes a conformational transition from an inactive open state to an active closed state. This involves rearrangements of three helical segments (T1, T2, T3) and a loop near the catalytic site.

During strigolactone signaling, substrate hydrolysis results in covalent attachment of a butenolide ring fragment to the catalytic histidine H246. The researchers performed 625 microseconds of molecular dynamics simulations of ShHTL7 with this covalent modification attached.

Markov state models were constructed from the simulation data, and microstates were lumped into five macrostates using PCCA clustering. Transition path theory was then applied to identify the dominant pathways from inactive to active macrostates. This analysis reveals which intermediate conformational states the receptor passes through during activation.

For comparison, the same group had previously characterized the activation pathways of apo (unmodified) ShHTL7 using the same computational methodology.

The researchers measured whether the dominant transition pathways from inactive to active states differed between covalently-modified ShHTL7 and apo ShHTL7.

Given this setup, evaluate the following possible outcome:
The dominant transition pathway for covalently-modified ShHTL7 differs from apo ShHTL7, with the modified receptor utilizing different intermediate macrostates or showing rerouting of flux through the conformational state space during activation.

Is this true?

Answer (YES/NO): YES